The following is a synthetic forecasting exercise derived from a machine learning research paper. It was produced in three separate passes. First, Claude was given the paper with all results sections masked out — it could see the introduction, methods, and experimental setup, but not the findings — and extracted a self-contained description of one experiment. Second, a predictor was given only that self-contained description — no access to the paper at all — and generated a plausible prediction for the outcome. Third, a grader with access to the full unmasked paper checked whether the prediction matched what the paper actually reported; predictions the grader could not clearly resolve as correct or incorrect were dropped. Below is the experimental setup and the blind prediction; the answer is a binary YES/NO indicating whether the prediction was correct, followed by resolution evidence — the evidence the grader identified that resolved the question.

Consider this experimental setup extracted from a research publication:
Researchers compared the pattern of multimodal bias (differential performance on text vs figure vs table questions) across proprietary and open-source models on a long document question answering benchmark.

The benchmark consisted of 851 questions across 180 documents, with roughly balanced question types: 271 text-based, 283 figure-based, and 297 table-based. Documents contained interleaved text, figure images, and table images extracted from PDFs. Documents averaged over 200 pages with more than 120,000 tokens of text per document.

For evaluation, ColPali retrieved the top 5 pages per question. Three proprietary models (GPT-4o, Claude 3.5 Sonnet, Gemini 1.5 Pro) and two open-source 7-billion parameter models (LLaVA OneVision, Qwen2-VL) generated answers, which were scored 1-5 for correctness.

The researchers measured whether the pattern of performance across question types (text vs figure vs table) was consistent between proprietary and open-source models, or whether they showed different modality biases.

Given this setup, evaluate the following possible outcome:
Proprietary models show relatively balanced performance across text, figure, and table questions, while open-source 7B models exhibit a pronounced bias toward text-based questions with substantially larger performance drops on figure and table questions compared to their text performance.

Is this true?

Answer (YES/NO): YES